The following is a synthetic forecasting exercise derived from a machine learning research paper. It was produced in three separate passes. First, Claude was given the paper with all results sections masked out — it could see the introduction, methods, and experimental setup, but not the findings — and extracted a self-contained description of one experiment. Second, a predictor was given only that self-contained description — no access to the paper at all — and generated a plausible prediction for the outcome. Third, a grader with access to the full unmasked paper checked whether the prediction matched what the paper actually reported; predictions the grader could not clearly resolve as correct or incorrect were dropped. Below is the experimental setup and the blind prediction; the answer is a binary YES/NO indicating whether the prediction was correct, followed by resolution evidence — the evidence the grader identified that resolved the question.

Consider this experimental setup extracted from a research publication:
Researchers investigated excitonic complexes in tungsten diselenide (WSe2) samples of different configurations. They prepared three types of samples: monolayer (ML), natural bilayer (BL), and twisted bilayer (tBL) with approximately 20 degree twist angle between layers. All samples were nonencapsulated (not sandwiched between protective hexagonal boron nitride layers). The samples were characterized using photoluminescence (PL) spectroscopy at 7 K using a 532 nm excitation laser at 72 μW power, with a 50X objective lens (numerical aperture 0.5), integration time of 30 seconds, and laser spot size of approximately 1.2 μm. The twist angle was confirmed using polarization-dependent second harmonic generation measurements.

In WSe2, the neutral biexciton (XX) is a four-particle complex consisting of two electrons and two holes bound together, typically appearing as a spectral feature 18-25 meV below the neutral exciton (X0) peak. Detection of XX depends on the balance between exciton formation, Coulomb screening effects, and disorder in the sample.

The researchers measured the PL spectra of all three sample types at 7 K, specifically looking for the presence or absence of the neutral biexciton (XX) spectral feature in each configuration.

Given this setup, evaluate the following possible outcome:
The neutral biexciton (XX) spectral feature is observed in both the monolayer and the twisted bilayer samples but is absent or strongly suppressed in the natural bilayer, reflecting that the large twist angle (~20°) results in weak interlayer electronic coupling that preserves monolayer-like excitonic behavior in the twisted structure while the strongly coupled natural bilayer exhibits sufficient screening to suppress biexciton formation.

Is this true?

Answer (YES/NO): NO